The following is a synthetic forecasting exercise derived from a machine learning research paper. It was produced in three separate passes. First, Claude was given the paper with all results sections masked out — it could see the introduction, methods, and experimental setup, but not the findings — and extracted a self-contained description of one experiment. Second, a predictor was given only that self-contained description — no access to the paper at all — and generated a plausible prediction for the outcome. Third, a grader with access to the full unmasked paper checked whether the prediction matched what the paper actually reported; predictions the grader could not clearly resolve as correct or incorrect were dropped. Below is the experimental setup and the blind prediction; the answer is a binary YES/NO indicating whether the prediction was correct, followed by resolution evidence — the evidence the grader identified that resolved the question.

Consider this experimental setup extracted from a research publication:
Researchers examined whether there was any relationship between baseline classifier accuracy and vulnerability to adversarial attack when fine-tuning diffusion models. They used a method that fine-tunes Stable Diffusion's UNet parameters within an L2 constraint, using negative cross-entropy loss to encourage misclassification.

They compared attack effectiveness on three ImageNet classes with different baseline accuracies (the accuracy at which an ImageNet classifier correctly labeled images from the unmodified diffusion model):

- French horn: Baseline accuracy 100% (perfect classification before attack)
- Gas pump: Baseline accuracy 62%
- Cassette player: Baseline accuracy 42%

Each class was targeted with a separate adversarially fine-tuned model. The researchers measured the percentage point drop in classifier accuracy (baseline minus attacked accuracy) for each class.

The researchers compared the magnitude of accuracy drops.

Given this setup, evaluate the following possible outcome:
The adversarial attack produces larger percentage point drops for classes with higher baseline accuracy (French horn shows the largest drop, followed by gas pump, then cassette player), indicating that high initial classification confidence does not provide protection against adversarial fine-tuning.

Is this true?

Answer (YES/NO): NO